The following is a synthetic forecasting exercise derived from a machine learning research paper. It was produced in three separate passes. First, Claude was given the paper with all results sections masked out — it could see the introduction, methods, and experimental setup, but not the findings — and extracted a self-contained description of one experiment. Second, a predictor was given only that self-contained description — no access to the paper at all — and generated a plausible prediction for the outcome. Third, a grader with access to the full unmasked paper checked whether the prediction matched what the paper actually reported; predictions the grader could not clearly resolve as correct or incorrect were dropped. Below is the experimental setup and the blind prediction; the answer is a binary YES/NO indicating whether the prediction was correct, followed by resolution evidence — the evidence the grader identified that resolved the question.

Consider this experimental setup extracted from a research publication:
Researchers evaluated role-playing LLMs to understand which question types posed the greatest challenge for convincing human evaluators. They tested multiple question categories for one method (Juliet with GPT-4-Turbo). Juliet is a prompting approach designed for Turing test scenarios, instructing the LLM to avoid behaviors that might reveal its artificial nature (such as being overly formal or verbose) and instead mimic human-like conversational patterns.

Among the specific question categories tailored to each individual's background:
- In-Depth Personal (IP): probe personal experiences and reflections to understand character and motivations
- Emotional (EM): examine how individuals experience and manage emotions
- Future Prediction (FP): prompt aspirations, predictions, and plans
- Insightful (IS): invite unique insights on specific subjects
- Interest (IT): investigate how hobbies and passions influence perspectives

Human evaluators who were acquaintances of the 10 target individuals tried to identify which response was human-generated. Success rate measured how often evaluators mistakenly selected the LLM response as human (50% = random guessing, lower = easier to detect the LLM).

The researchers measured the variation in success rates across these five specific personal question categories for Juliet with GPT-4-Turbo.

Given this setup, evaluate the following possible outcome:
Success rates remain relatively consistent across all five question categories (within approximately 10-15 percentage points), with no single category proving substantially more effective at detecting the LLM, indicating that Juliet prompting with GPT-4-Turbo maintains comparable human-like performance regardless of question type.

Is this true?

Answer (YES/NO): NO